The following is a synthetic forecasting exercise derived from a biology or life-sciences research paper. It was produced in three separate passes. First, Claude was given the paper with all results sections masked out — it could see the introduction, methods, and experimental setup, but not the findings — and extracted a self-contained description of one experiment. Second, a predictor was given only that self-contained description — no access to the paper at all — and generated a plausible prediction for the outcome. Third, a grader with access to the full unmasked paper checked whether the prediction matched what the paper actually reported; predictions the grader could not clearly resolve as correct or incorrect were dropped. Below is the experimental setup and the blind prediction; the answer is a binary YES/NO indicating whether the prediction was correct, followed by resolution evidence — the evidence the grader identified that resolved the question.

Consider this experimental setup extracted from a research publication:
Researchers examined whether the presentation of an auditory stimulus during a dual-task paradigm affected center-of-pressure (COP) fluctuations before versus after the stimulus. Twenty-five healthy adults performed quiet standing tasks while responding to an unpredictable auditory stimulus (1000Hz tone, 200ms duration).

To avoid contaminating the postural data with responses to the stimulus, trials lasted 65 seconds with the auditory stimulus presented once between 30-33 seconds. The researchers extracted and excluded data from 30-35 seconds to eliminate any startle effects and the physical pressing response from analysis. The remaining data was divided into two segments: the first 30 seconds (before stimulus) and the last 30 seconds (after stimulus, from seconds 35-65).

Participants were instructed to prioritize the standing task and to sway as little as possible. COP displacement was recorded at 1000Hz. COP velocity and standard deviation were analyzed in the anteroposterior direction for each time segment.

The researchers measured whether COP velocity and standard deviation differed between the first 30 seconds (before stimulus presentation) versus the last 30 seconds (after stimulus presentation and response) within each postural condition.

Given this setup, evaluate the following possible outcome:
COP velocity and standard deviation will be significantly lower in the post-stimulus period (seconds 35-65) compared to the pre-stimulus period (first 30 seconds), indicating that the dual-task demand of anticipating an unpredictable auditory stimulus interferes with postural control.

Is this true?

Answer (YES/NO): NO